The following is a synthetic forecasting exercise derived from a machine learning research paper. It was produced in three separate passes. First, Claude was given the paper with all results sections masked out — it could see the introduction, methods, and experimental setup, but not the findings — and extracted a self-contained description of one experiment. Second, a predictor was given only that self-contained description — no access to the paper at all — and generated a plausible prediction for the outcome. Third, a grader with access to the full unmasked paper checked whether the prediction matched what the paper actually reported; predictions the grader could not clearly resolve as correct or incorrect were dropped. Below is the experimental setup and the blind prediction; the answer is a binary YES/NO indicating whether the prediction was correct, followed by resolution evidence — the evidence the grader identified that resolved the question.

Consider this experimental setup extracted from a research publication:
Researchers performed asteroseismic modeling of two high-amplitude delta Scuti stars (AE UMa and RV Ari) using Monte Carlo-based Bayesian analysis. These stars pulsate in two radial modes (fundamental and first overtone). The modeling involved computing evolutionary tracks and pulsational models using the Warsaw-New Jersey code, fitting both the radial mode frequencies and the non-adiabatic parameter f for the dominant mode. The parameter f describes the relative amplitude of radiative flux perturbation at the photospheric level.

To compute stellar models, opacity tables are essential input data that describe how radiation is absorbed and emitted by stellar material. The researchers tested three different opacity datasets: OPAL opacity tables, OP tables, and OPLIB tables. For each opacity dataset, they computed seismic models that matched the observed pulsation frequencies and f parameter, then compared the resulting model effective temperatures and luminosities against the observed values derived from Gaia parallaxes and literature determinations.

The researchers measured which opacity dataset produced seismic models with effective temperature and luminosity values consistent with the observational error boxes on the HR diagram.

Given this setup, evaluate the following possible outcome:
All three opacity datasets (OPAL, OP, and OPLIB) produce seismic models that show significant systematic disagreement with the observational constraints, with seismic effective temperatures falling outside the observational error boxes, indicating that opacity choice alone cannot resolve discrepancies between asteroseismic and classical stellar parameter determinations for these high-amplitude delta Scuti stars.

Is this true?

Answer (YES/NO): NO